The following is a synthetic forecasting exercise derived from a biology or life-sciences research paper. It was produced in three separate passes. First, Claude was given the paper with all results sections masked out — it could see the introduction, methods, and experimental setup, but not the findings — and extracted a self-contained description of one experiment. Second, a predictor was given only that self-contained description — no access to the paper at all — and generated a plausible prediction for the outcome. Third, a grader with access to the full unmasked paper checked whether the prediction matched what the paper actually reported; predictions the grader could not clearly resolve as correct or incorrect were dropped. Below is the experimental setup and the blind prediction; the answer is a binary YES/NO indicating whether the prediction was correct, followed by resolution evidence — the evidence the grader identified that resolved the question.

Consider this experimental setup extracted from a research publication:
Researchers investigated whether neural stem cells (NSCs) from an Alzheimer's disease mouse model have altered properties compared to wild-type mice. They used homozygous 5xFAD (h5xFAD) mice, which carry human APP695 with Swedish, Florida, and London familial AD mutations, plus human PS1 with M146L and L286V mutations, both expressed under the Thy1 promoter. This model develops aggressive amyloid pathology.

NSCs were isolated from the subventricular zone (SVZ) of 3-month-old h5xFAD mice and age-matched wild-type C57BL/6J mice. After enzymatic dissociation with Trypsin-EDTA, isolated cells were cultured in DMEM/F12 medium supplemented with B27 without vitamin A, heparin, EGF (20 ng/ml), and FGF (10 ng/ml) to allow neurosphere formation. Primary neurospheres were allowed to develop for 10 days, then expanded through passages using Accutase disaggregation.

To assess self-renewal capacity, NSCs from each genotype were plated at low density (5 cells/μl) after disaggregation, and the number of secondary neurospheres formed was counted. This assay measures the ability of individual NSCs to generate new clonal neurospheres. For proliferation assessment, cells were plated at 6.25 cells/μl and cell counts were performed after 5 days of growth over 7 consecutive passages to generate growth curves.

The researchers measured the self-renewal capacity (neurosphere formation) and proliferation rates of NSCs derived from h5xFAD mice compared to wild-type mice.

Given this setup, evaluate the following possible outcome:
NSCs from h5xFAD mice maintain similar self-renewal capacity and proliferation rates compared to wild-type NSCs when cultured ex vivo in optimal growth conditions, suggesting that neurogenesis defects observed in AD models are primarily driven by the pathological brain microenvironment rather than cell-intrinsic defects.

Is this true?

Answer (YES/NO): NO